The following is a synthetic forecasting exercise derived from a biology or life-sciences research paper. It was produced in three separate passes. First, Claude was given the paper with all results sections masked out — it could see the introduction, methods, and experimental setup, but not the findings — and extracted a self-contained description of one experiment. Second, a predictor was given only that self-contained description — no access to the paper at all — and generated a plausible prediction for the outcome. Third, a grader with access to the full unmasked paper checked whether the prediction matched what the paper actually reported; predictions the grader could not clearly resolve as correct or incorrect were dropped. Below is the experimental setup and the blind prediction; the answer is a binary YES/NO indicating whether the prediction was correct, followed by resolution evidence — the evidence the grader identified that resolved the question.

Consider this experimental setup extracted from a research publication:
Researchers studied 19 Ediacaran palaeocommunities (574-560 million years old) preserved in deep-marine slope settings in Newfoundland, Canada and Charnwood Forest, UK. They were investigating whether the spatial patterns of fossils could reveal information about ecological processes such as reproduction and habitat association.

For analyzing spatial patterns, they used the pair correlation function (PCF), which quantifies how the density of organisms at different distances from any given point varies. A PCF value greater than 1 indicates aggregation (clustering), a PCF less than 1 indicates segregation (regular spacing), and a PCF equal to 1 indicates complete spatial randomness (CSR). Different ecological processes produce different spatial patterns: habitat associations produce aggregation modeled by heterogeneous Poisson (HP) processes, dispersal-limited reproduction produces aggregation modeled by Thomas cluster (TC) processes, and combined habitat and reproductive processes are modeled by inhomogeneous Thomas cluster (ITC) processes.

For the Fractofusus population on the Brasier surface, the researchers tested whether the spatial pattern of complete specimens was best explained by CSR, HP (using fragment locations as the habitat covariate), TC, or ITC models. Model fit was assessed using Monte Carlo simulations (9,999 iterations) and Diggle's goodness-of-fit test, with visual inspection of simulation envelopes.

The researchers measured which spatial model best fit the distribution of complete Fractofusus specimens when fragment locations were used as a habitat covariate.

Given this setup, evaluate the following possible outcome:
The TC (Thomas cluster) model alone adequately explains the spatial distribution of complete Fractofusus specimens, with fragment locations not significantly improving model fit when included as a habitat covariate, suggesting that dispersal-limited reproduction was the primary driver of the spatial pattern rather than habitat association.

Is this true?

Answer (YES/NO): NO